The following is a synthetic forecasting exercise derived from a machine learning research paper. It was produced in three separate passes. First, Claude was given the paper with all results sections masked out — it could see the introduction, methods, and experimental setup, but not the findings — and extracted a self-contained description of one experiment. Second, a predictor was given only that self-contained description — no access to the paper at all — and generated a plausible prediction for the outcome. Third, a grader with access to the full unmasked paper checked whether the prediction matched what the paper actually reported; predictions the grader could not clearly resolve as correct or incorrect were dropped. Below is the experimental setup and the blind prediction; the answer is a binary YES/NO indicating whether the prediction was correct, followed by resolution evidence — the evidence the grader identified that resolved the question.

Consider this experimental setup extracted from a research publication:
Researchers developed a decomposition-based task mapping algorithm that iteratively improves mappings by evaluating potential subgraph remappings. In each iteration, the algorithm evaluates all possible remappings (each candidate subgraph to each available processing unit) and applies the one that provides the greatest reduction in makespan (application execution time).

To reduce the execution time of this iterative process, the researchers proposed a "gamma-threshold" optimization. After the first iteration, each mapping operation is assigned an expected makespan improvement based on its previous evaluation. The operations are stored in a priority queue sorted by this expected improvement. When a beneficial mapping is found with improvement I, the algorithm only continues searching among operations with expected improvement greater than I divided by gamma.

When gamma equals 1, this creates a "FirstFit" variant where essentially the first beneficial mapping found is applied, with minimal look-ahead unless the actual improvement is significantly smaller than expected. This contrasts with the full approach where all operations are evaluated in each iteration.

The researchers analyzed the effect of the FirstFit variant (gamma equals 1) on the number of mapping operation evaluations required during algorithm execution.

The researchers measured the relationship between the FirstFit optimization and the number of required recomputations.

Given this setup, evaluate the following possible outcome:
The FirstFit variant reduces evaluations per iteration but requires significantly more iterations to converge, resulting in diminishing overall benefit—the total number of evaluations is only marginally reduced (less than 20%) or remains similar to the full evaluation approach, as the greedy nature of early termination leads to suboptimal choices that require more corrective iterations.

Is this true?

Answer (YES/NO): NO